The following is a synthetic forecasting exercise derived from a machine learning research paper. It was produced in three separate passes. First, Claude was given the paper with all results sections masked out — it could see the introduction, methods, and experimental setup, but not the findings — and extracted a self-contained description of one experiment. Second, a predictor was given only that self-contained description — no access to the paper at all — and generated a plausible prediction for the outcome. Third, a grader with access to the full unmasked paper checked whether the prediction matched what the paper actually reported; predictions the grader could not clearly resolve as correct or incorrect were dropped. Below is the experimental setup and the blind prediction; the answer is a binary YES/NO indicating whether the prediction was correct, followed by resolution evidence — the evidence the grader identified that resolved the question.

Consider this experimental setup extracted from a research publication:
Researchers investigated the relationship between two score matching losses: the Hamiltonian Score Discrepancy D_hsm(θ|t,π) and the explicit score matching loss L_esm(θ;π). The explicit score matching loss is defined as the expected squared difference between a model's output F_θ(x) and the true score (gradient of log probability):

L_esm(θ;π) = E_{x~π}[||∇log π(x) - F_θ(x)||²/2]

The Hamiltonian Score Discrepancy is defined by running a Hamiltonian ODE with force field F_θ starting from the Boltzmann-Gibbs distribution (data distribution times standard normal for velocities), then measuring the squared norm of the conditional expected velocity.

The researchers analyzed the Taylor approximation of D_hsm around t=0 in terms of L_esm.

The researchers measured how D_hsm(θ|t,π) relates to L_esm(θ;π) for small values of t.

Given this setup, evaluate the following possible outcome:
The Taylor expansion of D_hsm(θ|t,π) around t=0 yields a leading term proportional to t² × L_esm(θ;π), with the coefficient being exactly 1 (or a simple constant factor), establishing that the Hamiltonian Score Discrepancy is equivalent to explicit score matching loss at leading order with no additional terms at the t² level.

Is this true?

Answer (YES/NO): YES